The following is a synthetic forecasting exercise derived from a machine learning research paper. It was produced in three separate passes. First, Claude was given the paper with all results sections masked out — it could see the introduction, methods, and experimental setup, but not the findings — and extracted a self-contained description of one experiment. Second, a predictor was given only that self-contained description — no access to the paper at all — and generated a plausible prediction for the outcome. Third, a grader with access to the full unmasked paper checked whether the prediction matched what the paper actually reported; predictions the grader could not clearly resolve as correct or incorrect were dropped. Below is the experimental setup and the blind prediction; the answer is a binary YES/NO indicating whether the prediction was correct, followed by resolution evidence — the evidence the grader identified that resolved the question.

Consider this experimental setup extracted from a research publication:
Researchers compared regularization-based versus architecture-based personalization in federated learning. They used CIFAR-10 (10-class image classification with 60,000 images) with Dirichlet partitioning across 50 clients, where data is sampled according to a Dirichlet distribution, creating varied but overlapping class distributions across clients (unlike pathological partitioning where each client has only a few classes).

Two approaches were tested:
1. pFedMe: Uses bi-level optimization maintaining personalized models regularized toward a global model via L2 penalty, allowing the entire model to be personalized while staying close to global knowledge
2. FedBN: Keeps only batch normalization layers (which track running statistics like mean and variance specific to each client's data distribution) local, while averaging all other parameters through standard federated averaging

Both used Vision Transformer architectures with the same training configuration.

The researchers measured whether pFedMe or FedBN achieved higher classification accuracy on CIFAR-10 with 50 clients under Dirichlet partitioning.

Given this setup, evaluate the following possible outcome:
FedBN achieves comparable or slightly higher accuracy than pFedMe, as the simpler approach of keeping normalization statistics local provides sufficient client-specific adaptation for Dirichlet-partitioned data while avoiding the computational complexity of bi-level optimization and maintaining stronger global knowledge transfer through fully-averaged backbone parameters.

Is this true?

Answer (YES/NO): NO